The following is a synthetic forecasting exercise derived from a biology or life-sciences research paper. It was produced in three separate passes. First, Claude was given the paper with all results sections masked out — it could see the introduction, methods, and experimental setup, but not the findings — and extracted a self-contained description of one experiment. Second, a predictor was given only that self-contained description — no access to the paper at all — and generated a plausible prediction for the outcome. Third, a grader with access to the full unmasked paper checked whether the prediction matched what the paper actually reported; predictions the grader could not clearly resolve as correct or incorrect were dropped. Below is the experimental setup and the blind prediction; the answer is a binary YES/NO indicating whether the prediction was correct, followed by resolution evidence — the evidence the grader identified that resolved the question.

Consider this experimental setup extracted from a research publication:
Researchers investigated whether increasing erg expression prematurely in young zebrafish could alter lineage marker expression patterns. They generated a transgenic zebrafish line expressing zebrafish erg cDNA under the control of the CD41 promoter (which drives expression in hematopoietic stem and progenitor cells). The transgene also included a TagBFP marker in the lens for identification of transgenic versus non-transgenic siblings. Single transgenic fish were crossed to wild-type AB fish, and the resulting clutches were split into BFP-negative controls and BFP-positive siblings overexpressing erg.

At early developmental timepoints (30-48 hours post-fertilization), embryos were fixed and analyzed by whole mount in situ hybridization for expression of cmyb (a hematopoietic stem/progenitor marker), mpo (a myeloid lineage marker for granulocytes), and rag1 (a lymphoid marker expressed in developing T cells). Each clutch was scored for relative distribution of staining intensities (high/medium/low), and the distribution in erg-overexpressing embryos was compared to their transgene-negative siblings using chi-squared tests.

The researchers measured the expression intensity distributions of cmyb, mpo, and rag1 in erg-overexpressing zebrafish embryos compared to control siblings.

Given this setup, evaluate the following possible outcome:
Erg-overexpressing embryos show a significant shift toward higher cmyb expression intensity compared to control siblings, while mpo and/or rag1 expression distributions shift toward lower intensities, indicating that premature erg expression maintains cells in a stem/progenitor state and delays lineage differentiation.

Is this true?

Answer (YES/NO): NO